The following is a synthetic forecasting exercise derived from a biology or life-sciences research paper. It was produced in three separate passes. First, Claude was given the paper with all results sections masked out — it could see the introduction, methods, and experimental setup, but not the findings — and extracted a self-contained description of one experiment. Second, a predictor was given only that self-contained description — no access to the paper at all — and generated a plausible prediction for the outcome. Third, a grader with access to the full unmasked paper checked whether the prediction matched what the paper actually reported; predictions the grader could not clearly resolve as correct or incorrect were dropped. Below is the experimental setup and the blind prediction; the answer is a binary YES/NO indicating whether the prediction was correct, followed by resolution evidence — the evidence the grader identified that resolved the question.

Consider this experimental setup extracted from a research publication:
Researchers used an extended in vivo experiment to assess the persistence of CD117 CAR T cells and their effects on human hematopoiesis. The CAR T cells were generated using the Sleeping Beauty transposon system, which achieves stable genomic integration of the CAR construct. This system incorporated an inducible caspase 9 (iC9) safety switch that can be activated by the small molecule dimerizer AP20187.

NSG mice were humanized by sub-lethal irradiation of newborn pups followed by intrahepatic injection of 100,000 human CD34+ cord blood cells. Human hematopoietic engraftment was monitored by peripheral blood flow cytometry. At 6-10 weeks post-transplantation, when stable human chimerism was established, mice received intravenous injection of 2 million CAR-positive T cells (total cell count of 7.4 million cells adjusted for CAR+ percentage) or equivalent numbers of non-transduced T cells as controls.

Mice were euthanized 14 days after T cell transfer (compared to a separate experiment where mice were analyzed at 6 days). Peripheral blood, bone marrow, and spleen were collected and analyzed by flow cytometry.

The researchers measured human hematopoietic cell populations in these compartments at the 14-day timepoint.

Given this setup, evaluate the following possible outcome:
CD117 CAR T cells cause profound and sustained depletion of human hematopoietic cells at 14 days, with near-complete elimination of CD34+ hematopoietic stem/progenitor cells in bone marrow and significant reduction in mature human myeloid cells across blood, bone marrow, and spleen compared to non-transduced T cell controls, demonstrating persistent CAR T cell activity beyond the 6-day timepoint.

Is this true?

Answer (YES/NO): YES